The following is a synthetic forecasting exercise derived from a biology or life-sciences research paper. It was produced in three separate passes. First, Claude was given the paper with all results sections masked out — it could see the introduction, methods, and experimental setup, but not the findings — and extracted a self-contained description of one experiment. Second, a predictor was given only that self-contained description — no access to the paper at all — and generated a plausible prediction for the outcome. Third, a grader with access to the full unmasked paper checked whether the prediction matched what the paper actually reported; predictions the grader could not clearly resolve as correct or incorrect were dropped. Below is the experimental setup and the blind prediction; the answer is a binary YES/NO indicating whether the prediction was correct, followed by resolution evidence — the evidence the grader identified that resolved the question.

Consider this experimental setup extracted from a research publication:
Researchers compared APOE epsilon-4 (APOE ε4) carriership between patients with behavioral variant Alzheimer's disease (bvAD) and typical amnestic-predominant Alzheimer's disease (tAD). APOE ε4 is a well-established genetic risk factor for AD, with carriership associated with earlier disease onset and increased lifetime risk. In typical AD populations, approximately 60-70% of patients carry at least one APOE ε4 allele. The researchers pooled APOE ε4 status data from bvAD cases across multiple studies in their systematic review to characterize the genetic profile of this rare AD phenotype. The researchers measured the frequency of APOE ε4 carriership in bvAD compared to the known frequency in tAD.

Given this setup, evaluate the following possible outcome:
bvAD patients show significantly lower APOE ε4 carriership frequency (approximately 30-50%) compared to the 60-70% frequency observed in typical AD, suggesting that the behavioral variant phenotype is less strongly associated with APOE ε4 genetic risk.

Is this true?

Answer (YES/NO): YES